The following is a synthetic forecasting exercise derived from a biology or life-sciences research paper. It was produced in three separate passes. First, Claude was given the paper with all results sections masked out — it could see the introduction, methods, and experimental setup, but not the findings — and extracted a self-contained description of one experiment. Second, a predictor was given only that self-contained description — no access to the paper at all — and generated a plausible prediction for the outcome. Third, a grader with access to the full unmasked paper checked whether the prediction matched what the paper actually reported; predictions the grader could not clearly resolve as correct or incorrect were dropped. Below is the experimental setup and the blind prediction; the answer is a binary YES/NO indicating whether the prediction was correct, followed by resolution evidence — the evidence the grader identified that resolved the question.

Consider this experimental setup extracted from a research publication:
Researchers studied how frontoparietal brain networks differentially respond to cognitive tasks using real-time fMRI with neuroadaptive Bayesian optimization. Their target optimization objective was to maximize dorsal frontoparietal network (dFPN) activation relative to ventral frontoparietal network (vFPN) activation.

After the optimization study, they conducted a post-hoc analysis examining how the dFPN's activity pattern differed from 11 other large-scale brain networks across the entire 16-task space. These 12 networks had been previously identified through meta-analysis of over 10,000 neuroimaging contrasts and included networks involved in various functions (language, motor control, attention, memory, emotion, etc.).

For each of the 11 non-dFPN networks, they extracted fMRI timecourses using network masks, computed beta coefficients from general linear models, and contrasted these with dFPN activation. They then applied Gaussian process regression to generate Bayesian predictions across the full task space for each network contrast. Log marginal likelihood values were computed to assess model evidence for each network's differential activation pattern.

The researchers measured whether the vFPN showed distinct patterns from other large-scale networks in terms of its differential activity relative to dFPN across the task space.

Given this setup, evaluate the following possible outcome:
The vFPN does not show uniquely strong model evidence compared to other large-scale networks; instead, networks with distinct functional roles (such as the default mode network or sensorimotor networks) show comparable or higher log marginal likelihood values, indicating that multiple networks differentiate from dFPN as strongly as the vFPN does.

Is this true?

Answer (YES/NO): NO